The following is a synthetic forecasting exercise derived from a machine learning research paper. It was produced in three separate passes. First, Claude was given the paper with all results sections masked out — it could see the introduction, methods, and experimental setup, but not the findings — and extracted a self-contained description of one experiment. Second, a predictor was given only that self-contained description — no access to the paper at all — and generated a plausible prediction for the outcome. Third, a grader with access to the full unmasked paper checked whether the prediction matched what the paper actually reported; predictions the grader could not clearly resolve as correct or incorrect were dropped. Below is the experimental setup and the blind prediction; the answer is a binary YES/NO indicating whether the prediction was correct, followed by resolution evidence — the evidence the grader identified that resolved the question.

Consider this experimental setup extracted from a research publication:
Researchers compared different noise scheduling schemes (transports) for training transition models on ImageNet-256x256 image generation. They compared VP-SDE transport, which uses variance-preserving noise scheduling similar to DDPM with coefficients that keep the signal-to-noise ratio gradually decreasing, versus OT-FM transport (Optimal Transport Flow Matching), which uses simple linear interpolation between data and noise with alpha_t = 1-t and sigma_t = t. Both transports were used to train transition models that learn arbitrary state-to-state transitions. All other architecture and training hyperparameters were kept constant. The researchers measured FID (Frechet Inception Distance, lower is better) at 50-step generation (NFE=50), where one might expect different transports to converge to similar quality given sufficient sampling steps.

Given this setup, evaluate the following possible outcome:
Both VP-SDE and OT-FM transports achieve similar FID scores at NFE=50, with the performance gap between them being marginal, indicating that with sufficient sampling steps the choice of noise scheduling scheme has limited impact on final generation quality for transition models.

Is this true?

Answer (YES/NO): NO